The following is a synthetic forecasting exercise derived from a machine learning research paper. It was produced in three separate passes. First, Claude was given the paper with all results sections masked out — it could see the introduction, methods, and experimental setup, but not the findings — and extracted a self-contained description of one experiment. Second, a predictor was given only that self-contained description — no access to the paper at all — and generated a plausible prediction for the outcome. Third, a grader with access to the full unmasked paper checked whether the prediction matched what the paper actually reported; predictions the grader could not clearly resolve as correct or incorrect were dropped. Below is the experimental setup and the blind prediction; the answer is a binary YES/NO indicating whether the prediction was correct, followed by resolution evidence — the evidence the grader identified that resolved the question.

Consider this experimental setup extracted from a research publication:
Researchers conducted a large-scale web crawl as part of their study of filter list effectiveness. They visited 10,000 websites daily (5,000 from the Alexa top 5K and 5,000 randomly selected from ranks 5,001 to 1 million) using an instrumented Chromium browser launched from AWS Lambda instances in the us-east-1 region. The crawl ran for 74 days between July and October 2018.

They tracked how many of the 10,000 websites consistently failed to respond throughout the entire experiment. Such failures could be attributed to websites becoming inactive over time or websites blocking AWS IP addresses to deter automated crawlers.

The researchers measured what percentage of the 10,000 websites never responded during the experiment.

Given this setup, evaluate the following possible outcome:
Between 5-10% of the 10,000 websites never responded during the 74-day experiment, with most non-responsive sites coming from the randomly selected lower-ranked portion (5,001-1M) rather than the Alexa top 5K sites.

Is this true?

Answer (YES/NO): NO